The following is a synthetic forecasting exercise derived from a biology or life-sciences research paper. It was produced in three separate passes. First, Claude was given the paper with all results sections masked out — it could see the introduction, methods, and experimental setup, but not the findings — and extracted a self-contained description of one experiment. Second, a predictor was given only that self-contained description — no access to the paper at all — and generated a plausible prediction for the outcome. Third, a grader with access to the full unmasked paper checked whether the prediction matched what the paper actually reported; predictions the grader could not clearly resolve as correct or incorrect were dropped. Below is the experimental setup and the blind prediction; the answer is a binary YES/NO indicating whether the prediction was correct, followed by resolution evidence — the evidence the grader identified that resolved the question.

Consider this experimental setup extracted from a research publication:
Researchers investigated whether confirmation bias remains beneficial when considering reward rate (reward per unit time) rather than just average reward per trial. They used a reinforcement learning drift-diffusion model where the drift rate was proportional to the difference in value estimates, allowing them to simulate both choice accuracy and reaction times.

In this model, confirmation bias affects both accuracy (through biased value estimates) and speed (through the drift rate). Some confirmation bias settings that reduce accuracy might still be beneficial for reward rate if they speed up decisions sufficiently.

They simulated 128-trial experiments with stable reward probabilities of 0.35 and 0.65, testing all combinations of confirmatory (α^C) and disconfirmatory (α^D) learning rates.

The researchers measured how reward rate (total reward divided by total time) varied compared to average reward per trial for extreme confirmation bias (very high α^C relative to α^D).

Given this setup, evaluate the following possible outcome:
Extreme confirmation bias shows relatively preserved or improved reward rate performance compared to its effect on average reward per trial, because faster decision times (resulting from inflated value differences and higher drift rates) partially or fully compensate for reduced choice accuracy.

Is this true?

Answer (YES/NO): YES